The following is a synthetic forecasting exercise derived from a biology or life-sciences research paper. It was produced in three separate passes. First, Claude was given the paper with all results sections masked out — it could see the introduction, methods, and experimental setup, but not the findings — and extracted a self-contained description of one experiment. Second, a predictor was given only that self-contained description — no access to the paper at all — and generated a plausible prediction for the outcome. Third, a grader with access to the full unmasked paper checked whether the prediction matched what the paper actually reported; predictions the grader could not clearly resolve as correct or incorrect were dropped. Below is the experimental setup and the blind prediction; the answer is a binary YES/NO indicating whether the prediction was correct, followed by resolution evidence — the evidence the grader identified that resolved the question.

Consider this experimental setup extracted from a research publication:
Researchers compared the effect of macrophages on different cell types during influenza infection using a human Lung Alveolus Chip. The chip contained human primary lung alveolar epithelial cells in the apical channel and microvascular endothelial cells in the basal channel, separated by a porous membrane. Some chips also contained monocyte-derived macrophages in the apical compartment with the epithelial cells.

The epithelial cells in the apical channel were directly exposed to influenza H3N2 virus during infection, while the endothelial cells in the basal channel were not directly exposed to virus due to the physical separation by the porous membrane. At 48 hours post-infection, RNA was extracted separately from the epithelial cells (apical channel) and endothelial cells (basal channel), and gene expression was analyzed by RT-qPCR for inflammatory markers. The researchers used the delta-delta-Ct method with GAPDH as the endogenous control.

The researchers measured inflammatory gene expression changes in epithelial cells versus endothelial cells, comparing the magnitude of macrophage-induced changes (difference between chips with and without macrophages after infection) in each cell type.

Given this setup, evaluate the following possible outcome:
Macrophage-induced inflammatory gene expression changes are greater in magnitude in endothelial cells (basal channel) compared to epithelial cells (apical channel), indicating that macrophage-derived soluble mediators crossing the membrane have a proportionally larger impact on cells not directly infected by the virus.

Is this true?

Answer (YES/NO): NO